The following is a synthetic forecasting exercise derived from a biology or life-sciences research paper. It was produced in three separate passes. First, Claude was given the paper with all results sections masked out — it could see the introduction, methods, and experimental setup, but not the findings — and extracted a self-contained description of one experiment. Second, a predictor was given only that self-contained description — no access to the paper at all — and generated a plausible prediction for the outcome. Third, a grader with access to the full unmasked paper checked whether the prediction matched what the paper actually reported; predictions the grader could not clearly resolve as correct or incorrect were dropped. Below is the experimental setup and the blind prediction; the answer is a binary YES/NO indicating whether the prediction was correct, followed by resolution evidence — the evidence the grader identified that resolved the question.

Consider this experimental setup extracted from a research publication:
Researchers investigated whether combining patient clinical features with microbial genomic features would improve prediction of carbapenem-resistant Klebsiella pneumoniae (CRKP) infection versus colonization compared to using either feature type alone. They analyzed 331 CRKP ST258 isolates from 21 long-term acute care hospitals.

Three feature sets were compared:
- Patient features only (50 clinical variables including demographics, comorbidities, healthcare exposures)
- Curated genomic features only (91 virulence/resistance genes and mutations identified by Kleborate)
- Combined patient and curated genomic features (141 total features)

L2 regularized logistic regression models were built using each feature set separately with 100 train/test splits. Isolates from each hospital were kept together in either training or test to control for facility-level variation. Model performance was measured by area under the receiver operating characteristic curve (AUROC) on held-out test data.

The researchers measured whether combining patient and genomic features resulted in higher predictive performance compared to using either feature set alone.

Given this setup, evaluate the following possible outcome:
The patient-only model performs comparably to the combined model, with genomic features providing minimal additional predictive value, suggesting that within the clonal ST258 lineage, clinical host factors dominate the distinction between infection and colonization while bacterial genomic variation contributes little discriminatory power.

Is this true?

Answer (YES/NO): NO